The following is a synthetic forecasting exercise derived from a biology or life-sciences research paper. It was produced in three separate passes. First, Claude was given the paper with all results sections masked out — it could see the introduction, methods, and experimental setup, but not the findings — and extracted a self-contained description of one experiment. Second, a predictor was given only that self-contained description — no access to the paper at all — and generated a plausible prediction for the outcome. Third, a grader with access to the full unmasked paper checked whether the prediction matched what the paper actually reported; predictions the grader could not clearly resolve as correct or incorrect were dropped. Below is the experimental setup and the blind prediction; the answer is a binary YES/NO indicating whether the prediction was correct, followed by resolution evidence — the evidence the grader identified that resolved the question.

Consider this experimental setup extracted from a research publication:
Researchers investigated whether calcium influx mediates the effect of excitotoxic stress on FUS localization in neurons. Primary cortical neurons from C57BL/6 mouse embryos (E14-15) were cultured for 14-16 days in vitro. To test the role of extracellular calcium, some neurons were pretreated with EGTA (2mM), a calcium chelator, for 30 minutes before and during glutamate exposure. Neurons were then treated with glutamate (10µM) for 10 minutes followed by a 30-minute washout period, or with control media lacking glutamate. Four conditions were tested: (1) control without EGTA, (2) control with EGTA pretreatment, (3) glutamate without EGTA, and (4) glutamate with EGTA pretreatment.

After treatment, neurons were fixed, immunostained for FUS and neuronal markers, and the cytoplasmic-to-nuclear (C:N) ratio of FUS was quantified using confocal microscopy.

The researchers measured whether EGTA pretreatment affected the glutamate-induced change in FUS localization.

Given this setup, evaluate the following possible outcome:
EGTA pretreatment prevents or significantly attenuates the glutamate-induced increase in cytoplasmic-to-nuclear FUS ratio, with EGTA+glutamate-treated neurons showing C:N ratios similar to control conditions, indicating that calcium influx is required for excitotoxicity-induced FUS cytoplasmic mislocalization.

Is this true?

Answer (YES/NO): YES